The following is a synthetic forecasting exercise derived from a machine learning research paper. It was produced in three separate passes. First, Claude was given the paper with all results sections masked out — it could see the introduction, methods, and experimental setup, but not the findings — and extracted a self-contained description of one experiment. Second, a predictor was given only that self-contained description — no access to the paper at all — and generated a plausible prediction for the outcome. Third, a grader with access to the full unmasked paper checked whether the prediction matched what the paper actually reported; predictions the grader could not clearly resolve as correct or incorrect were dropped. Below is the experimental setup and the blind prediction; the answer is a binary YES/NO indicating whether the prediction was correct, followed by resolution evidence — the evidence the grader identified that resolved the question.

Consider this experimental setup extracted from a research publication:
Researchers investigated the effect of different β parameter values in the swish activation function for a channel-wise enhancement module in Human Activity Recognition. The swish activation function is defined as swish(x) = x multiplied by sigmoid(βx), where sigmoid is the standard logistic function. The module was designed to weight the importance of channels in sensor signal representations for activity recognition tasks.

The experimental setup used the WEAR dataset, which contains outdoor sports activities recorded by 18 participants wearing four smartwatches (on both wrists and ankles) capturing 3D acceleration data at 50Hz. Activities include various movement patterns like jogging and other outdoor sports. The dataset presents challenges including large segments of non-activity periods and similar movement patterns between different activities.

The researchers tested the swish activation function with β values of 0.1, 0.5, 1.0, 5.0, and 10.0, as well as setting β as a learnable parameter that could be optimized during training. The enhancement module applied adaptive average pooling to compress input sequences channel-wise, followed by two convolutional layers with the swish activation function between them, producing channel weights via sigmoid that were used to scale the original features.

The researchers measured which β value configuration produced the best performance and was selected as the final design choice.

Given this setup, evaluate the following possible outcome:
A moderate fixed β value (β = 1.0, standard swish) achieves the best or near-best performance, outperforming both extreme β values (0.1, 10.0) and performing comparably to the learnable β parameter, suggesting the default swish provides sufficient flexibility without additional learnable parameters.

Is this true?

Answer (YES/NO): YES